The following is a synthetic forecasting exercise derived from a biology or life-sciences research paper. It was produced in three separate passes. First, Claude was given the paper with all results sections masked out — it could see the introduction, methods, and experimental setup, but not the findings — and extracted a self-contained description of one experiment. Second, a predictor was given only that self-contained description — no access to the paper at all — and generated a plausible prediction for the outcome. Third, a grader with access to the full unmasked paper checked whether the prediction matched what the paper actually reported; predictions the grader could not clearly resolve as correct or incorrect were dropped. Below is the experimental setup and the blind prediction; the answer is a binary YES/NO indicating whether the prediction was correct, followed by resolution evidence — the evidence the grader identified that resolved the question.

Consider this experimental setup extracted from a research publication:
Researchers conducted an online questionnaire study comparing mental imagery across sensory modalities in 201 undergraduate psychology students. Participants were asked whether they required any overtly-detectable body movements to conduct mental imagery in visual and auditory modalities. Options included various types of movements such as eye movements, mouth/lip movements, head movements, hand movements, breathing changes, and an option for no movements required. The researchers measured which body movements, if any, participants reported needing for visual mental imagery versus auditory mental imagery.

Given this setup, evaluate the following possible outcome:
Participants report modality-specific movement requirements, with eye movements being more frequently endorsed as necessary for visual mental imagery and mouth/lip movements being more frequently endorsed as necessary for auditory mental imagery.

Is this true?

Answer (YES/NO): NO